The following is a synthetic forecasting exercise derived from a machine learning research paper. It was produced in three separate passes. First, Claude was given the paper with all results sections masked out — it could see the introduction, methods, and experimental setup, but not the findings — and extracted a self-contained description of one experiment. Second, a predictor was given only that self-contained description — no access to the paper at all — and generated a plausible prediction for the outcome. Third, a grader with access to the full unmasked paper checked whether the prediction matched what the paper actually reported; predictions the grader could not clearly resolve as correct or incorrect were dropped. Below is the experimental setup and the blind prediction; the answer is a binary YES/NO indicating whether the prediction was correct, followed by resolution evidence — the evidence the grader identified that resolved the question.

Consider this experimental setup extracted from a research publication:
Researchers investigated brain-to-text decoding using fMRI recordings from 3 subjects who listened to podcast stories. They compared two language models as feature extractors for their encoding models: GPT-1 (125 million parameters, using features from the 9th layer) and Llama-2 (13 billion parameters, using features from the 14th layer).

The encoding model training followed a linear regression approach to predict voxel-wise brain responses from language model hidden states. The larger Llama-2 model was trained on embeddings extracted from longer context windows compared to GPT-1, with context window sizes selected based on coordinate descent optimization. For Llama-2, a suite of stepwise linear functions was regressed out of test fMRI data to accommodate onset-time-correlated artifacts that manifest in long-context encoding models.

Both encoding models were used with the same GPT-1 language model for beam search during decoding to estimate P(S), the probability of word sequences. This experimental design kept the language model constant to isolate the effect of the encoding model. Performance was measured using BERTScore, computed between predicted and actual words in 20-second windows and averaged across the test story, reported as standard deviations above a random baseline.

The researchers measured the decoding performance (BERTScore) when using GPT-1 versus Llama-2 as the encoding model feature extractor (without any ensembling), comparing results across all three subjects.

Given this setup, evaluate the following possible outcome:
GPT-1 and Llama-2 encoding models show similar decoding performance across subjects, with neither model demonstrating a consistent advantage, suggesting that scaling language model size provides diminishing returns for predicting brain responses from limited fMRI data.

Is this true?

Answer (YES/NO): NO